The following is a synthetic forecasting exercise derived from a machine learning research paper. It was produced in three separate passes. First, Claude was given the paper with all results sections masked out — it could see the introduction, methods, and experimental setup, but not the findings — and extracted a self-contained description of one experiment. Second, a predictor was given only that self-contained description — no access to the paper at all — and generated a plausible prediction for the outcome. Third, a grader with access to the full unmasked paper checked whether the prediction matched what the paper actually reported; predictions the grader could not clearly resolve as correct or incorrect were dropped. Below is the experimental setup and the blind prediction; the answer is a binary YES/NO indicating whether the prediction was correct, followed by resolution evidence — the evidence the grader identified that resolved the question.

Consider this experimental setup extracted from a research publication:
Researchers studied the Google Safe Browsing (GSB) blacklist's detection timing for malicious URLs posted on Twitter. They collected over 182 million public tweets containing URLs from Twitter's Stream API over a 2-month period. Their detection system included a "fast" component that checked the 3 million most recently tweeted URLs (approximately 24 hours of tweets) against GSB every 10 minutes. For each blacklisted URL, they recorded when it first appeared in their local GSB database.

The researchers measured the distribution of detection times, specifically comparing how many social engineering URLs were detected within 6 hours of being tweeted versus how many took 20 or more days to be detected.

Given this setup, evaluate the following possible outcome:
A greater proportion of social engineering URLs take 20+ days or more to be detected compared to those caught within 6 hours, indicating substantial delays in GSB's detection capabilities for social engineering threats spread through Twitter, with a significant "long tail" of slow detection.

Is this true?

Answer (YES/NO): YES